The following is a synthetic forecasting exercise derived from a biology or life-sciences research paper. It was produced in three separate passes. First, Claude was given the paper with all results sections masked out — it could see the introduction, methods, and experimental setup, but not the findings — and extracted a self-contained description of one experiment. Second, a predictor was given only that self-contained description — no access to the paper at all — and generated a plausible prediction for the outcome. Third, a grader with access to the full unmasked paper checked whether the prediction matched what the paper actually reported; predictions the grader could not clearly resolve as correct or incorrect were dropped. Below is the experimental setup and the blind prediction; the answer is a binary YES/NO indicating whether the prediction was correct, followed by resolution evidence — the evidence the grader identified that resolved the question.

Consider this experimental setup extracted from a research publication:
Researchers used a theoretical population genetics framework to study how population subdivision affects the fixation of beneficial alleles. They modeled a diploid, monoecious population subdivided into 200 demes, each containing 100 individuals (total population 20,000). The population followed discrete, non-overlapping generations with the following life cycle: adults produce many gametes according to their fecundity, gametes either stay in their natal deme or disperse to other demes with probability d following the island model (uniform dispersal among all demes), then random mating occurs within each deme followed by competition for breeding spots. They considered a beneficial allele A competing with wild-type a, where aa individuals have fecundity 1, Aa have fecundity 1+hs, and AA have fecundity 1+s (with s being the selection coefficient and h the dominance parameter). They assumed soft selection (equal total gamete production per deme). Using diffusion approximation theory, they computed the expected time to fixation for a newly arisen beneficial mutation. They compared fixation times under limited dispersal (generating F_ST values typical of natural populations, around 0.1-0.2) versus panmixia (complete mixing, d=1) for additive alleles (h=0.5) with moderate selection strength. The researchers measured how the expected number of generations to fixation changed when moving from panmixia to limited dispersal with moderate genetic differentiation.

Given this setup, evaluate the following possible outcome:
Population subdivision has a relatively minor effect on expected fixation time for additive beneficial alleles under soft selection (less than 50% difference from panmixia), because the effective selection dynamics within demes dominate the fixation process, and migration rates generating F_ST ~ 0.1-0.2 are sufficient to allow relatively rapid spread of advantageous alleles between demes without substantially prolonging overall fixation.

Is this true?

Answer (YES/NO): YES